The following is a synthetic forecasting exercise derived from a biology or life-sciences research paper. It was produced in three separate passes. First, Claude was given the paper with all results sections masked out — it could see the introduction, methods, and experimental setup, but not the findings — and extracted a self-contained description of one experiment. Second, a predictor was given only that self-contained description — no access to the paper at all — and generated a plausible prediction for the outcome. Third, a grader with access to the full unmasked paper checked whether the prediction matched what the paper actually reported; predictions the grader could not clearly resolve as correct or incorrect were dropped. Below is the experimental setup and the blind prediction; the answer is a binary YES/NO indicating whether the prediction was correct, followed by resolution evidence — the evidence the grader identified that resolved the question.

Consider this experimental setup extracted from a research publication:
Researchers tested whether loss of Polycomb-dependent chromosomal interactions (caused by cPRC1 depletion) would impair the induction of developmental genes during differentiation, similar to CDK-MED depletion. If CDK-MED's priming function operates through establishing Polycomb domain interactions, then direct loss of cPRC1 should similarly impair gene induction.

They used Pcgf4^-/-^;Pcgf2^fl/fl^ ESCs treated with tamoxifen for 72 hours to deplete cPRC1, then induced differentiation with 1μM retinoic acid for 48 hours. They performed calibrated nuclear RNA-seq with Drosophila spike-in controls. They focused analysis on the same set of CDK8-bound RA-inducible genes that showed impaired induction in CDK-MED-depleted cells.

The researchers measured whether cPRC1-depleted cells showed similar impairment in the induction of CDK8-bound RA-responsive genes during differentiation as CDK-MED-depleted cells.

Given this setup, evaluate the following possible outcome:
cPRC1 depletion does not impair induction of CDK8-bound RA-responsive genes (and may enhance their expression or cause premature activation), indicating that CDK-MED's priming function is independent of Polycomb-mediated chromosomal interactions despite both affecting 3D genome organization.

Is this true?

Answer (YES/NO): YES